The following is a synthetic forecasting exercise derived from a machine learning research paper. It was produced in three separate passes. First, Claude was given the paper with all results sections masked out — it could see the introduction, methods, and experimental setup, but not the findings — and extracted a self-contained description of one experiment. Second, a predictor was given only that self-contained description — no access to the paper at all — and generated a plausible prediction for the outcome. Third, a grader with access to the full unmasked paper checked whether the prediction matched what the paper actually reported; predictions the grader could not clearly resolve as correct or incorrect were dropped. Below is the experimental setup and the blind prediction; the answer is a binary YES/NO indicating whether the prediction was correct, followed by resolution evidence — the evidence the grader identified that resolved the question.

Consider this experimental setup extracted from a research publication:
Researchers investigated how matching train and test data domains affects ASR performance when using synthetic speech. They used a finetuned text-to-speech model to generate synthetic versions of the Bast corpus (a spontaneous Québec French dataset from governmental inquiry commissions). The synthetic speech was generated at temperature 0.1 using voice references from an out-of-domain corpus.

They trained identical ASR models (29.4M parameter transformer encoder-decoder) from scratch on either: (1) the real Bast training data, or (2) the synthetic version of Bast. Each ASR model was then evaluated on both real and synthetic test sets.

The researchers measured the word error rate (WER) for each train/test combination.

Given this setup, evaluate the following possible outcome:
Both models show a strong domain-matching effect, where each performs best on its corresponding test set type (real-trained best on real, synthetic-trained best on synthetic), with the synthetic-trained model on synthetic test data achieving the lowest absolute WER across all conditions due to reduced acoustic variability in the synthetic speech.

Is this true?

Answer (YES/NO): YES